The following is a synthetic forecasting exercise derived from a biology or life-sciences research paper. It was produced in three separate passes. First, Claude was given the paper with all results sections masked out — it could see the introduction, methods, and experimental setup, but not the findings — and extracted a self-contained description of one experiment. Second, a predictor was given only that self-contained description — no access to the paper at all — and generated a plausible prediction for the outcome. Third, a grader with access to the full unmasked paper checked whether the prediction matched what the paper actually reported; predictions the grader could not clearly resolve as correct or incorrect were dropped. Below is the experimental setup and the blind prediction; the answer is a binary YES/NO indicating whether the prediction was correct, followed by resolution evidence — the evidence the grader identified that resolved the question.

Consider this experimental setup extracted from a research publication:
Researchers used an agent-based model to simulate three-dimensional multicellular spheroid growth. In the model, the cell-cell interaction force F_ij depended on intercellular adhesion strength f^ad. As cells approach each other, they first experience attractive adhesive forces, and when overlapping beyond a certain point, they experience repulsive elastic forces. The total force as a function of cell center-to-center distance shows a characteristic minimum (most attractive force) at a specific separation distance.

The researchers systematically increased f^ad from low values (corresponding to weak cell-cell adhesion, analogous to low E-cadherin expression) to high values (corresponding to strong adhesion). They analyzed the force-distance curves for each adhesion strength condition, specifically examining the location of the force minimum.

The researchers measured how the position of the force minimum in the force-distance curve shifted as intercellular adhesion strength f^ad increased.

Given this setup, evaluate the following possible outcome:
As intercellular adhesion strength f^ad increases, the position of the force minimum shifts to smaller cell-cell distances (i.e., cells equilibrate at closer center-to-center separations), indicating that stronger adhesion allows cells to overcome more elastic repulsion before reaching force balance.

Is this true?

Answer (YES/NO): YES